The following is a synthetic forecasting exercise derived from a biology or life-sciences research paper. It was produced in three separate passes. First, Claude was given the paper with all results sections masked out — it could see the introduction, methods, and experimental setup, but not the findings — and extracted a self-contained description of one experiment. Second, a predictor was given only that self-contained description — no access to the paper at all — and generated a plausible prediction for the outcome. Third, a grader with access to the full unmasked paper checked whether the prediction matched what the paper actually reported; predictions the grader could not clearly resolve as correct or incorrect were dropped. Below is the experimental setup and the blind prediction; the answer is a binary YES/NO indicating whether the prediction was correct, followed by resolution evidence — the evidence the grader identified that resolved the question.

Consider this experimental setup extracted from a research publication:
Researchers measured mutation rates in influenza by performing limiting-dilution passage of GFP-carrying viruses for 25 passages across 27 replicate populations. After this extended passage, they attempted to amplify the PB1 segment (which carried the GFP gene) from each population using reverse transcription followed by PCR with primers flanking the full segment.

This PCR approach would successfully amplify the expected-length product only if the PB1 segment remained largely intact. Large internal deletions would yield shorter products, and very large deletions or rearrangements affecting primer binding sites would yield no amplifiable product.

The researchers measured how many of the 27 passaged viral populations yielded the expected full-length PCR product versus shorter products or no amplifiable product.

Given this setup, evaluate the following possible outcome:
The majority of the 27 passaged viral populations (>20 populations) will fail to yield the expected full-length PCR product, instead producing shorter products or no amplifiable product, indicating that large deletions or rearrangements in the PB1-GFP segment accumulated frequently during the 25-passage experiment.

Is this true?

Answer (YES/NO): NO